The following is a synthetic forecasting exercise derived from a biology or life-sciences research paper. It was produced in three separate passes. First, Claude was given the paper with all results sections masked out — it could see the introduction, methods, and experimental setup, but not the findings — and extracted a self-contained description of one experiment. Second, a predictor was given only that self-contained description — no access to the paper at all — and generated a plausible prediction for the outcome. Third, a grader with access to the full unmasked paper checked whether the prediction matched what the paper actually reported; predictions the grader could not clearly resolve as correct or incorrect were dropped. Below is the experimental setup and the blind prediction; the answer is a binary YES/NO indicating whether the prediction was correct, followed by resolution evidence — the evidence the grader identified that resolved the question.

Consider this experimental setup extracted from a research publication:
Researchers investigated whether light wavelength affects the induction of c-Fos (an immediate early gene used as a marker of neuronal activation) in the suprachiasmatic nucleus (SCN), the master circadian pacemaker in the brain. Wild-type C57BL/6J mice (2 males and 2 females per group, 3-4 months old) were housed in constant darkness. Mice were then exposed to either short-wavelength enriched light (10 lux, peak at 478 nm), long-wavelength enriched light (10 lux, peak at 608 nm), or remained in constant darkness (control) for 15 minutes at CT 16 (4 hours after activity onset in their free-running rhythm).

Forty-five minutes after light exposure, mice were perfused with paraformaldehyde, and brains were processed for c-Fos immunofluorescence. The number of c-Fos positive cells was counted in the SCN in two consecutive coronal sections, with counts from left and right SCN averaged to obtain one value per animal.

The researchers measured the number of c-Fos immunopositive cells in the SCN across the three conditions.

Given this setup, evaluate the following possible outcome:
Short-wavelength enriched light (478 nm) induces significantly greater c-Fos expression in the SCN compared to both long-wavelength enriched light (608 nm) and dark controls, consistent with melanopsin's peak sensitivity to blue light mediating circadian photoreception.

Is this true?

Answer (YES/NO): YES